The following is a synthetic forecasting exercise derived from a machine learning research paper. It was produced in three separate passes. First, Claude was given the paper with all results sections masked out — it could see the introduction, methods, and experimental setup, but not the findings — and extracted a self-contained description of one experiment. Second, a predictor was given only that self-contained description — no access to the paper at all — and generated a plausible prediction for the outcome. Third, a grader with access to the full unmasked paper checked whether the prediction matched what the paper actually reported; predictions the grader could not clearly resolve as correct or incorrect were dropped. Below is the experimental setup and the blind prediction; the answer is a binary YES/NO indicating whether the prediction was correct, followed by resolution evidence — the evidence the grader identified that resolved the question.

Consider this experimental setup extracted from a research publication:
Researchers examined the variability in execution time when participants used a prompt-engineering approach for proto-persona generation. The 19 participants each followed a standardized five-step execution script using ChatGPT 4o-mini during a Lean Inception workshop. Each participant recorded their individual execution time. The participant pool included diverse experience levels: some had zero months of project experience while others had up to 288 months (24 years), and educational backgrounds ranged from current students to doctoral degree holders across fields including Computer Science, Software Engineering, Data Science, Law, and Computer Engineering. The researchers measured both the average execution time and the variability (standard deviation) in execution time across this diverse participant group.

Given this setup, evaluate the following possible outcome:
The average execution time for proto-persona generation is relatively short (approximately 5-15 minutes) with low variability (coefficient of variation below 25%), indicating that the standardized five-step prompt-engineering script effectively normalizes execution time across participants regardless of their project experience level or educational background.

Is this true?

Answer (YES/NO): NO